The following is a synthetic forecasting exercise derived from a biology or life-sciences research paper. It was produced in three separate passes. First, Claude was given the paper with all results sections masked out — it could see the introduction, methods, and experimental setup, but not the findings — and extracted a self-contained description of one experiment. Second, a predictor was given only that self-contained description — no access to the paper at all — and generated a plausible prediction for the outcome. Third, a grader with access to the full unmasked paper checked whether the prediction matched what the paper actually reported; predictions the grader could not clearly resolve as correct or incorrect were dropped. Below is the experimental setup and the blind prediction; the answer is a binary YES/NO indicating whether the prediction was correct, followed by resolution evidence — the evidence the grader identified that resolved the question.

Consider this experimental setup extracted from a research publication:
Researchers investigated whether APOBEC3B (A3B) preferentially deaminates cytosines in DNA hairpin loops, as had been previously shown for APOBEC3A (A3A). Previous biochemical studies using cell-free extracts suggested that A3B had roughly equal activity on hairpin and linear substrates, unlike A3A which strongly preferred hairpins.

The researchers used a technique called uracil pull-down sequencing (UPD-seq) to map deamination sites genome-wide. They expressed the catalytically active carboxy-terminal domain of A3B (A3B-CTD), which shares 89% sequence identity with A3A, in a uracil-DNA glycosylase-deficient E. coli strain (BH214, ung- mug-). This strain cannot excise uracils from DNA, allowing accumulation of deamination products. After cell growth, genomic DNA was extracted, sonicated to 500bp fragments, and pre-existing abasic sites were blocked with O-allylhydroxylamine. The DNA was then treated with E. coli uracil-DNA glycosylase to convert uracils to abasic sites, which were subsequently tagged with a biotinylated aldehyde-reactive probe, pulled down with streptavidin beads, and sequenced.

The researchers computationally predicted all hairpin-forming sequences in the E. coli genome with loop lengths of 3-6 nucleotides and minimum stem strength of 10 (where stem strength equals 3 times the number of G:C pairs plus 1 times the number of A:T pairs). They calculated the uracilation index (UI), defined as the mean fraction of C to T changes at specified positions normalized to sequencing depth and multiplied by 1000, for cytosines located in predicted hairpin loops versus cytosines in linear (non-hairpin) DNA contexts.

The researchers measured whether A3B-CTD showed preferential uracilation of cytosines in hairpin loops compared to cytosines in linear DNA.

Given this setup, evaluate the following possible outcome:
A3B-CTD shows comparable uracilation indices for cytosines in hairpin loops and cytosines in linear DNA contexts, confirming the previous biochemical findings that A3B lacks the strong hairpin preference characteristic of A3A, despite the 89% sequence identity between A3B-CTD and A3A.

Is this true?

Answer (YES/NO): NO